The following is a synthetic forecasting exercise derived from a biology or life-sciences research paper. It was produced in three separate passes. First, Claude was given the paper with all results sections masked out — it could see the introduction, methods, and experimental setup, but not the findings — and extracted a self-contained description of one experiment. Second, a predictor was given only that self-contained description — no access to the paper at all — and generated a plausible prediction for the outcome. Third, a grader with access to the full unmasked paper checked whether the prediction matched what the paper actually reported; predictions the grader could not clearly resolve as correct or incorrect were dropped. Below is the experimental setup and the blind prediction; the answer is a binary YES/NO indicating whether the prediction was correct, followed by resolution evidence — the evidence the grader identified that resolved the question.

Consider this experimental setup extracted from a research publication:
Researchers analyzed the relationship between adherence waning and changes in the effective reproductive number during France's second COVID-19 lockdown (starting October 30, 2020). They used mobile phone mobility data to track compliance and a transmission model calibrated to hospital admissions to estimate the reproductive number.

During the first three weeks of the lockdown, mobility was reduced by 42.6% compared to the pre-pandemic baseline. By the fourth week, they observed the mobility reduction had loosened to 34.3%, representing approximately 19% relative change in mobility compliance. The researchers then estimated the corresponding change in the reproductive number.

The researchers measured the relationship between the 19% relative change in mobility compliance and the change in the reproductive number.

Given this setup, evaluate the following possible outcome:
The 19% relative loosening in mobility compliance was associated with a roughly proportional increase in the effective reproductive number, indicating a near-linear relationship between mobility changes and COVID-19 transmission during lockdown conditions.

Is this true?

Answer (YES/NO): NO